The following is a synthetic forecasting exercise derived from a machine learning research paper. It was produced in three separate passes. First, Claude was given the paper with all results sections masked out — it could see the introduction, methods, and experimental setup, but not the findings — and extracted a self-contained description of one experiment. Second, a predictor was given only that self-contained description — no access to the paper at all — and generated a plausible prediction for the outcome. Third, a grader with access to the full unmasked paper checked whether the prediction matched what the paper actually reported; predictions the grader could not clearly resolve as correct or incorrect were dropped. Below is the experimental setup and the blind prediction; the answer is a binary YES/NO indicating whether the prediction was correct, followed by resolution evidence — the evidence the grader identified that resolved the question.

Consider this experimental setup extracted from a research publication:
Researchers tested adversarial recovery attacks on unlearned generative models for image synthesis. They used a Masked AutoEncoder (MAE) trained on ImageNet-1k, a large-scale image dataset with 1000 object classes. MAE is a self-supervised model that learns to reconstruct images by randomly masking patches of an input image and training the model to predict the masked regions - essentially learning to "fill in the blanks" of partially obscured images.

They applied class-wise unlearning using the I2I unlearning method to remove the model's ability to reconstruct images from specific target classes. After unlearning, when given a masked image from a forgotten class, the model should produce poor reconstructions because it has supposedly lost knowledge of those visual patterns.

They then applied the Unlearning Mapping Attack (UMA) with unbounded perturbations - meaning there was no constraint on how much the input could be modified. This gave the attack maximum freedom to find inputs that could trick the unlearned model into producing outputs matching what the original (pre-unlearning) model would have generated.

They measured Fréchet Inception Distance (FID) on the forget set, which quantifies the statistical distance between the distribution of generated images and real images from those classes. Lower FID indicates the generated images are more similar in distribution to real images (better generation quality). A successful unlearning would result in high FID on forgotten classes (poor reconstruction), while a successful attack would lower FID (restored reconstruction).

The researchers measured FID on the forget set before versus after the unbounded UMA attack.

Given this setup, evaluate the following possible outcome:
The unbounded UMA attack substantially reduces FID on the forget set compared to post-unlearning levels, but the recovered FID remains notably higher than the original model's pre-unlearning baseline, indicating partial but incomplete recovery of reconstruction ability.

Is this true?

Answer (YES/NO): NO